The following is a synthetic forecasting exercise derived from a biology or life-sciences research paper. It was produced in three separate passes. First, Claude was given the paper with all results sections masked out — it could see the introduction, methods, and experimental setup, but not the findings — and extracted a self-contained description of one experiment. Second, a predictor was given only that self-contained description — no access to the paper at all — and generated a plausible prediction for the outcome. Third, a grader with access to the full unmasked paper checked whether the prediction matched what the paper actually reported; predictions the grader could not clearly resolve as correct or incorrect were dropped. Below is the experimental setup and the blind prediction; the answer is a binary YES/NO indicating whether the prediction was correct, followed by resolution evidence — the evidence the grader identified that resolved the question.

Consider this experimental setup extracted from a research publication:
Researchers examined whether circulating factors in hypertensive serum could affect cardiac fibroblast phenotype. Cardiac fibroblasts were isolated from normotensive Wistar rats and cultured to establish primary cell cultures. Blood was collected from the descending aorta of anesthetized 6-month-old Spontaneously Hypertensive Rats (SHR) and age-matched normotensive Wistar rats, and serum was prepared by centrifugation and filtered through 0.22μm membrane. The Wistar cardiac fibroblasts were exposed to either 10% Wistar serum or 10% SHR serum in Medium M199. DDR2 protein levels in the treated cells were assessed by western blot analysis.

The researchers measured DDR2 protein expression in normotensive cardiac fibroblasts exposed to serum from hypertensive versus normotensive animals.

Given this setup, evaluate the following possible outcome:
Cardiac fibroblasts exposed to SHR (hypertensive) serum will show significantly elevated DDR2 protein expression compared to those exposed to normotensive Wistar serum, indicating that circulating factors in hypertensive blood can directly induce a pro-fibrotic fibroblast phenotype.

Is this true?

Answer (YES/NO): YES